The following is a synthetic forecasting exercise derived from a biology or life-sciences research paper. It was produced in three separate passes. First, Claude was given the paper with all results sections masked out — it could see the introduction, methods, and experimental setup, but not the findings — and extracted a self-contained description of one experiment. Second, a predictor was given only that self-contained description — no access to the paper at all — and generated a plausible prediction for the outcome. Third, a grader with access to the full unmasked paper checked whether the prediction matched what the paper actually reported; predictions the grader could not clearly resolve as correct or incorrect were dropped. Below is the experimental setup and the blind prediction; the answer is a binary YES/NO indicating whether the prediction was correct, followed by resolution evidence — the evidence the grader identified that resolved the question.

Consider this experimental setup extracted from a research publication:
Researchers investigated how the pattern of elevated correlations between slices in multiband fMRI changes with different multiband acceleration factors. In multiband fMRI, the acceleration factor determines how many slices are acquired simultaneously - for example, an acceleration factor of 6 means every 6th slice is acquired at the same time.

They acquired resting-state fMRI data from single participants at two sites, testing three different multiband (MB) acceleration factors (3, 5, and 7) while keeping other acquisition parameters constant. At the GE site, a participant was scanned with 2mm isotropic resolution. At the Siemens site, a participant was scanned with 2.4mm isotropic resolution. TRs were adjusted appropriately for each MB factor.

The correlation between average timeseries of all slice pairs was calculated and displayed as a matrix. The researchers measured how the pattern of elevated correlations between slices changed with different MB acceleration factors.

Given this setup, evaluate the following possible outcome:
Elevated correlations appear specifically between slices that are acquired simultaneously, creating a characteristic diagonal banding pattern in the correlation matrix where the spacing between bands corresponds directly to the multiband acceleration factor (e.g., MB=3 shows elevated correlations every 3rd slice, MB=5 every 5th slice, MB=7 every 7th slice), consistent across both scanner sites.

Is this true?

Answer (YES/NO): YES